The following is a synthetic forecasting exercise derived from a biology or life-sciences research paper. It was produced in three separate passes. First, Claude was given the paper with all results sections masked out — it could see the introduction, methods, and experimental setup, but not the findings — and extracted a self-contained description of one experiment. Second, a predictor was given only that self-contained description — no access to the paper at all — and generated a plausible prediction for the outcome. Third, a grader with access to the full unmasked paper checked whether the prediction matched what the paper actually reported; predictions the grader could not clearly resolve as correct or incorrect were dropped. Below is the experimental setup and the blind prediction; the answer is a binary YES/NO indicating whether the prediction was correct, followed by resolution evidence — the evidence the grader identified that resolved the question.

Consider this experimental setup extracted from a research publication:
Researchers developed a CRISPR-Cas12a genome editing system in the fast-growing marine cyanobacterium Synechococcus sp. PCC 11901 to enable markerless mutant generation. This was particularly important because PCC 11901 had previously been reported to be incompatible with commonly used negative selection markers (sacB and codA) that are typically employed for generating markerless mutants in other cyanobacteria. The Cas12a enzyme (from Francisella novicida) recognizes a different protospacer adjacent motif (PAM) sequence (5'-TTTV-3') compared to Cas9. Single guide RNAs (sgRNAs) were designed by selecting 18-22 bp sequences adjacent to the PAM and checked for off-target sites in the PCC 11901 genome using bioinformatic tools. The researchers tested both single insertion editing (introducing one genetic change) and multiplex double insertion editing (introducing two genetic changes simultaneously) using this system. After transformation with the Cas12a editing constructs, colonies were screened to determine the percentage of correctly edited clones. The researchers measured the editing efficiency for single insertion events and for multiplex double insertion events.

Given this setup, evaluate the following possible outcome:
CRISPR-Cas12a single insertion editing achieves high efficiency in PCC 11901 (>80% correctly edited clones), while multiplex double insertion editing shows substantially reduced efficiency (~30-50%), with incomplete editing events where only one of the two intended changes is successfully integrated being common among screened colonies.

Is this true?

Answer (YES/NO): NO